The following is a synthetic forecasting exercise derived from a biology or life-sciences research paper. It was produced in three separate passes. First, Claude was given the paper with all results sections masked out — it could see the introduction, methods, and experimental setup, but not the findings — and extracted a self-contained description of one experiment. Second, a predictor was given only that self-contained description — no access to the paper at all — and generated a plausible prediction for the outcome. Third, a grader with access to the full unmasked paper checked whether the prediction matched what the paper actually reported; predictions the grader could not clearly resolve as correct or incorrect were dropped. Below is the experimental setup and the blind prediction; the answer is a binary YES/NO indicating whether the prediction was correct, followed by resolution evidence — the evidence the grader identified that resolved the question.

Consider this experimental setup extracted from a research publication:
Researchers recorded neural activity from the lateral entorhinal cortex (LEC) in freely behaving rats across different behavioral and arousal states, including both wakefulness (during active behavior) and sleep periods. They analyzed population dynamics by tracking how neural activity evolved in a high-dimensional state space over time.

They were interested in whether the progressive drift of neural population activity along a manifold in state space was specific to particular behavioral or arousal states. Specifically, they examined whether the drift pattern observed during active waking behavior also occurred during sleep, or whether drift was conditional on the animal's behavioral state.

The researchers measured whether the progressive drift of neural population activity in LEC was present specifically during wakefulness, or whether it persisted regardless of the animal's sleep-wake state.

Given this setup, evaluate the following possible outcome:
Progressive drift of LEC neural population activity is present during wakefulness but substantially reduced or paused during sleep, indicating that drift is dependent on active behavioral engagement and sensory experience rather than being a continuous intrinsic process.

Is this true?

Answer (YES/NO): NO